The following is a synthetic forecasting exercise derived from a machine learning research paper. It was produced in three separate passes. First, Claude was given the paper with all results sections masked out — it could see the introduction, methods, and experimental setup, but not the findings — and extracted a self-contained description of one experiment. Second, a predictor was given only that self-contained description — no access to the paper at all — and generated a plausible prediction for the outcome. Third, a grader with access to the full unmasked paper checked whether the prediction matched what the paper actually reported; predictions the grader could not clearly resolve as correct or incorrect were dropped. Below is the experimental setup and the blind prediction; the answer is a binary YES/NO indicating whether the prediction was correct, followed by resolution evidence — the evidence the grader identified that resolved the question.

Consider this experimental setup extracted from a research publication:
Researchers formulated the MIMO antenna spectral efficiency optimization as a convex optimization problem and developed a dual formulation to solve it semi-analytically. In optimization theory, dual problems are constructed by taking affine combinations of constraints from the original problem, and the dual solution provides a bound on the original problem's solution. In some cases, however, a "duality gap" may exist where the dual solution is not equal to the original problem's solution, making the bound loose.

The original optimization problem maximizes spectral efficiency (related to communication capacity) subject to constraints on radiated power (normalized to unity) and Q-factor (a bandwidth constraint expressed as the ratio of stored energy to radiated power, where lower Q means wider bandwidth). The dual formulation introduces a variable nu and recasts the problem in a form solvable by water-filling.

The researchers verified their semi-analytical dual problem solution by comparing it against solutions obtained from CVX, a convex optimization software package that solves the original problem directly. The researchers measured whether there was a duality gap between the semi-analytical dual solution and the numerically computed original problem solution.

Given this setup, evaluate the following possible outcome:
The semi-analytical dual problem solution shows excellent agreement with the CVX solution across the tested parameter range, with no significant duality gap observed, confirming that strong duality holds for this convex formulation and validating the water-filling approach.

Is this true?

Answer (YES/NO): YES